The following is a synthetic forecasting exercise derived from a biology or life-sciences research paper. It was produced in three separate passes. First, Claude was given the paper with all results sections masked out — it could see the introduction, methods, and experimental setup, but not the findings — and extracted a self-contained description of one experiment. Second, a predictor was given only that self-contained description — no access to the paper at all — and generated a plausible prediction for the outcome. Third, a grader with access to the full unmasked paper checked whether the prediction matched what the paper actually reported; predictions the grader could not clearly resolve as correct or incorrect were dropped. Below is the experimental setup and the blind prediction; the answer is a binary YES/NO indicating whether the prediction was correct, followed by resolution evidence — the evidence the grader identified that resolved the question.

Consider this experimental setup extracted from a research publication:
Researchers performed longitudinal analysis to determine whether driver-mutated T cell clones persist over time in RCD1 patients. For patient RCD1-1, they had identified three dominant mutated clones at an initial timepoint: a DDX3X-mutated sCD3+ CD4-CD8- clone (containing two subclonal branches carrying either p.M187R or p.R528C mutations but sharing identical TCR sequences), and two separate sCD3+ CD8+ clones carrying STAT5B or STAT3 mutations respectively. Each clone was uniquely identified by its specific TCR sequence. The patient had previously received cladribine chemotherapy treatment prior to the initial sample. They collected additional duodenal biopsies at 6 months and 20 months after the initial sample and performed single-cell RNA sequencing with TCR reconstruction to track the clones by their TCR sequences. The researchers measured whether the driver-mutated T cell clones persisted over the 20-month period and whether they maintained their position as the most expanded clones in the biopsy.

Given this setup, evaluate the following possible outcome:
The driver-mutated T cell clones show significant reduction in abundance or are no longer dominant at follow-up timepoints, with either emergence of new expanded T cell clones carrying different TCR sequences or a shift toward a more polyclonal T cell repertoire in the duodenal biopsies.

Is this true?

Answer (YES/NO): NO